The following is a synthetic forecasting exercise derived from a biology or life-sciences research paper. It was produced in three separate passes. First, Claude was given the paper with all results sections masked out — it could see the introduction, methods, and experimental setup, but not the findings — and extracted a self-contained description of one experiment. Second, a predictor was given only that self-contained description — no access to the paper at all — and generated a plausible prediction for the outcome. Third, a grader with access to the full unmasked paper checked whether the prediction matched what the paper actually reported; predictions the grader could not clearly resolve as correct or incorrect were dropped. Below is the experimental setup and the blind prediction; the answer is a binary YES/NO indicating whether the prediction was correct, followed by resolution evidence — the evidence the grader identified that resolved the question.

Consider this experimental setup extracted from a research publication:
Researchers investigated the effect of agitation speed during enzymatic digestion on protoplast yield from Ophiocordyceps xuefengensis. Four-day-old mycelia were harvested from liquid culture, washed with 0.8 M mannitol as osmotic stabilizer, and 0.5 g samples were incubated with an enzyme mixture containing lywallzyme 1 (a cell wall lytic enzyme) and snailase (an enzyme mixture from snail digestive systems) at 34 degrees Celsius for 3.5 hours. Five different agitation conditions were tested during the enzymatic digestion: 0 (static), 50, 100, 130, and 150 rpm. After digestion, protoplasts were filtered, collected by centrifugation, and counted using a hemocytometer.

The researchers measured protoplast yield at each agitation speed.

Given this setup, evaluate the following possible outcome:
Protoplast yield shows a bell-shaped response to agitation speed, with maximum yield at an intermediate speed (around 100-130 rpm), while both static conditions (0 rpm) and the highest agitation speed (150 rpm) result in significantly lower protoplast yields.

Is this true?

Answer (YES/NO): YES